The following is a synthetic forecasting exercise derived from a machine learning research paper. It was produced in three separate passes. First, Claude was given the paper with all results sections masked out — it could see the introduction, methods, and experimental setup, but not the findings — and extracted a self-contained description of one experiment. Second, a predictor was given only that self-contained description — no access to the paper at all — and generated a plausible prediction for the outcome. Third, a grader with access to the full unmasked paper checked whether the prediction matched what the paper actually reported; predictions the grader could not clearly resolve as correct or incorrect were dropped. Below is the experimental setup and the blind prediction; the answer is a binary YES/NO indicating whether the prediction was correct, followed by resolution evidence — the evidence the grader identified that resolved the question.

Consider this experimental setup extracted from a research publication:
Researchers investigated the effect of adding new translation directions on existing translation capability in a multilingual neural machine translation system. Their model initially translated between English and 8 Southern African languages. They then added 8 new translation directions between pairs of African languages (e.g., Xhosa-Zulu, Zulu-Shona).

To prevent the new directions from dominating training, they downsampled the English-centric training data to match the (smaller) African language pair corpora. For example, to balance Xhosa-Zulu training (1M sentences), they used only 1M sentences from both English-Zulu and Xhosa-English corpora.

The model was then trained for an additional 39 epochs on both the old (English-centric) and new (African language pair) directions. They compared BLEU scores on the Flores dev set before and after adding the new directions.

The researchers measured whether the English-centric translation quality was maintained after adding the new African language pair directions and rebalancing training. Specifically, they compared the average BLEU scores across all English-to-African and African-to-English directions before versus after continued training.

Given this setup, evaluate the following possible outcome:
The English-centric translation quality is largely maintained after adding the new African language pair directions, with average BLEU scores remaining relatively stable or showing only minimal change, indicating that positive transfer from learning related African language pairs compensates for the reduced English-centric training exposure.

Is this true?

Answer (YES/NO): NO